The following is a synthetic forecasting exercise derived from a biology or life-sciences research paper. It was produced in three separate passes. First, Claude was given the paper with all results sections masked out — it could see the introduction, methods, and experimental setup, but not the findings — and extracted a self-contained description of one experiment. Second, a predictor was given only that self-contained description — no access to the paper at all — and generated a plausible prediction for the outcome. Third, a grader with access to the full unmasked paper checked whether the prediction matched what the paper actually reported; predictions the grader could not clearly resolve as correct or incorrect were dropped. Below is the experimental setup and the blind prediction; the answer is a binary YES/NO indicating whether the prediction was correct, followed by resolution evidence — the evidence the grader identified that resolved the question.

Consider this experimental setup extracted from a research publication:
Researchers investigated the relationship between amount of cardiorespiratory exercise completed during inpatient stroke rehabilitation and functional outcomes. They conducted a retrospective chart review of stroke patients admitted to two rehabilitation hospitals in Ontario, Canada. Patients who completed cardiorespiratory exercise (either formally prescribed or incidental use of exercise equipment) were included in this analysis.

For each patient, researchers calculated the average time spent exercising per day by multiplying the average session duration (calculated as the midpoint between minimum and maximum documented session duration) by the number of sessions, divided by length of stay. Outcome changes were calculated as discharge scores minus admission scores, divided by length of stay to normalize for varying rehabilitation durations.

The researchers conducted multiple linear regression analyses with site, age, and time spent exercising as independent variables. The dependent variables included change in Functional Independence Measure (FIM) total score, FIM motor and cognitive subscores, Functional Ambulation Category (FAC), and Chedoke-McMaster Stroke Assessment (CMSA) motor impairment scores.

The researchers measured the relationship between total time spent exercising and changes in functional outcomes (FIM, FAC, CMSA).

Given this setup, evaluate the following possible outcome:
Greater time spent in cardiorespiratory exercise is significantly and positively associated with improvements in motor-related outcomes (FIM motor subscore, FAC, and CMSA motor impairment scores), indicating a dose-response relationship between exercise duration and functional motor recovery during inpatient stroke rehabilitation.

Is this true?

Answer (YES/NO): NO